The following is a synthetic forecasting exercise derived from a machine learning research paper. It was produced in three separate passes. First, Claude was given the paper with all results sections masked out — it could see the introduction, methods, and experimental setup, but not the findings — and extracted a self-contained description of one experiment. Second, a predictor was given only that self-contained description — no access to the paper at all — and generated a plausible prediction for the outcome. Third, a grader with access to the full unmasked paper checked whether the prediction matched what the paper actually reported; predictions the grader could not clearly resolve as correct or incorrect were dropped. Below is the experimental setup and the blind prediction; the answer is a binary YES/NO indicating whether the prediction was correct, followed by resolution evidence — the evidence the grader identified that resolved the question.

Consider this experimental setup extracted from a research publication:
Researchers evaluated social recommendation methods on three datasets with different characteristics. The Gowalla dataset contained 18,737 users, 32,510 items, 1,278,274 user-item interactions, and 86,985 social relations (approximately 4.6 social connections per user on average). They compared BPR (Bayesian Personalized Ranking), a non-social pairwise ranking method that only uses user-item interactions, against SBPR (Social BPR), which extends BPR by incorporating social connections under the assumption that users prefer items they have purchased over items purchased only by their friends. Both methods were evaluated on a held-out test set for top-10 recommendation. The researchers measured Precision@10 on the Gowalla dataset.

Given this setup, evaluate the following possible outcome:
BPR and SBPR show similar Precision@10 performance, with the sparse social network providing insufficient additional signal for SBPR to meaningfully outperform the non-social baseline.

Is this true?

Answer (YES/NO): NO